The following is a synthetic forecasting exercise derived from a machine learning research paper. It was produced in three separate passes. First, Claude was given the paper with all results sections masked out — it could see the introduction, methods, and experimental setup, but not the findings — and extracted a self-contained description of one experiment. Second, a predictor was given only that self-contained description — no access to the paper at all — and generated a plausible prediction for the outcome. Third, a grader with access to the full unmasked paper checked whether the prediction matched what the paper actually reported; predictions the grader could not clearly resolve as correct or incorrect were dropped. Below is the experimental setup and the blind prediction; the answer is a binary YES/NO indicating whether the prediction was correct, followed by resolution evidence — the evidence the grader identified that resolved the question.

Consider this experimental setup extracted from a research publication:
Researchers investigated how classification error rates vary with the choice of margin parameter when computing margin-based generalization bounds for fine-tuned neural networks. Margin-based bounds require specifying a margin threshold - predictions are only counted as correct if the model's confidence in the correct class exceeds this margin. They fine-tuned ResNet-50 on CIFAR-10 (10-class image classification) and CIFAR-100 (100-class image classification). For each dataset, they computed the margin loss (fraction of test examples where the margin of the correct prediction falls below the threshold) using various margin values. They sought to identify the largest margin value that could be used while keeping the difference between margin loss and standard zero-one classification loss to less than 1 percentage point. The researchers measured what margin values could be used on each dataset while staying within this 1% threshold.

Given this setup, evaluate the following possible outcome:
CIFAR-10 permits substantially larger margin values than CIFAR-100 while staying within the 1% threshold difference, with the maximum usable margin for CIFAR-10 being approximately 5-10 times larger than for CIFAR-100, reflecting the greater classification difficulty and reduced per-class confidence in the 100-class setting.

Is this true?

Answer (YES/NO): NO